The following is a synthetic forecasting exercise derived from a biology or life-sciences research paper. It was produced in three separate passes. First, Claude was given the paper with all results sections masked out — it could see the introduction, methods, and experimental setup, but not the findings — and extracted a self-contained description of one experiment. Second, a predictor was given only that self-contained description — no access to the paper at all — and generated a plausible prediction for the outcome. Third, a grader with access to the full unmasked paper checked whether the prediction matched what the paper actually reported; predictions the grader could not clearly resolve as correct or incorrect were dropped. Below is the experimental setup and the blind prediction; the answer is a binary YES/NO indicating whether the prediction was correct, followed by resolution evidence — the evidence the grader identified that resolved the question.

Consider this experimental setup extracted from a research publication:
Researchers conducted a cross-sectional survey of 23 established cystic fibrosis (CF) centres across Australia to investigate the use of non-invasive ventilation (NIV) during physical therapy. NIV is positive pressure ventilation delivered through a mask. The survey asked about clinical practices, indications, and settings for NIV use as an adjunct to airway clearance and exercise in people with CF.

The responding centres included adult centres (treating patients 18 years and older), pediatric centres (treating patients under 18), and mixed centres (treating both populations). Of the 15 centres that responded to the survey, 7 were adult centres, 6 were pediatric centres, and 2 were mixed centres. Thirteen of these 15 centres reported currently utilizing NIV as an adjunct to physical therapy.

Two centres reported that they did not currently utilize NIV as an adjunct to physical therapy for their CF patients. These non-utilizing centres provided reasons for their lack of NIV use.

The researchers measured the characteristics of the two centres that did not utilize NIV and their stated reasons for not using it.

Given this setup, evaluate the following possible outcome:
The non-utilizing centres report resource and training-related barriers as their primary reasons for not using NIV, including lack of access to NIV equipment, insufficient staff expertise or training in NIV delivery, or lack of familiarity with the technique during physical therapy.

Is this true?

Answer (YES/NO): NO